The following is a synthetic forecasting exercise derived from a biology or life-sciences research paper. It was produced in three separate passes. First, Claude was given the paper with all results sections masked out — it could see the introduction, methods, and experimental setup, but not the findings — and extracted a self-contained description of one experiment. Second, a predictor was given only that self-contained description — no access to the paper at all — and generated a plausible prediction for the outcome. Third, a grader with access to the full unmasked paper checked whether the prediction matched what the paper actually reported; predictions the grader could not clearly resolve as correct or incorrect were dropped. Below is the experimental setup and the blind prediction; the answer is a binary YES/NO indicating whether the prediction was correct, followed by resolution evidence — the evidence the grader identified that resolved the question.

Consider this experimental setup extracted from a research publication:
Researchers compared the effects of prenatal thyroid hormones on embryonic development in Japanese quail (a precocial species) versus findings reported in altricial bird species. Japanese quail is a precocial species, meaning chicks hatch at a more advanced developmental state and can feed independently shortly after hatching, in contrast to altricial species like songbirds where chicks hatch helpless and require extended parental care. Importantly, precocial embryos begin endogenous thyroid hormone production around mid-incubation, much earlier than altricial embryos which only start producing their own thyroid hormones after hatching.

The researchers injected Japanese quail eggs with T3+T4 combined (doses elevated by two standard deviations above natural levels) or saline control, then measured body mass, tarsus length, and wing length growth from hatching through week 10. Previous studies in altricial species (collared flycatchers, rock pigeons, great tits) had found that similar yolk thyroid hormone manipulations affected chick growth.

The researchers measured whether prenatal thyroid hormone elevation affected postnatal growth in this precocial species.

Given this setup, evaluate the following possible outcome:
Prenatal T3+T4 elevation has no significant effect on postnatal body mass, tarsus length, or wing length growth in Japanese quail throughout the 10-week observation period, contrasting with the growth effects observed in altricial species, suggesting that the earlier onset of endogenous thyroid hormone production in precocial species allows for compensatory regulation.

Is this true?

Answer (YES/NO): YES